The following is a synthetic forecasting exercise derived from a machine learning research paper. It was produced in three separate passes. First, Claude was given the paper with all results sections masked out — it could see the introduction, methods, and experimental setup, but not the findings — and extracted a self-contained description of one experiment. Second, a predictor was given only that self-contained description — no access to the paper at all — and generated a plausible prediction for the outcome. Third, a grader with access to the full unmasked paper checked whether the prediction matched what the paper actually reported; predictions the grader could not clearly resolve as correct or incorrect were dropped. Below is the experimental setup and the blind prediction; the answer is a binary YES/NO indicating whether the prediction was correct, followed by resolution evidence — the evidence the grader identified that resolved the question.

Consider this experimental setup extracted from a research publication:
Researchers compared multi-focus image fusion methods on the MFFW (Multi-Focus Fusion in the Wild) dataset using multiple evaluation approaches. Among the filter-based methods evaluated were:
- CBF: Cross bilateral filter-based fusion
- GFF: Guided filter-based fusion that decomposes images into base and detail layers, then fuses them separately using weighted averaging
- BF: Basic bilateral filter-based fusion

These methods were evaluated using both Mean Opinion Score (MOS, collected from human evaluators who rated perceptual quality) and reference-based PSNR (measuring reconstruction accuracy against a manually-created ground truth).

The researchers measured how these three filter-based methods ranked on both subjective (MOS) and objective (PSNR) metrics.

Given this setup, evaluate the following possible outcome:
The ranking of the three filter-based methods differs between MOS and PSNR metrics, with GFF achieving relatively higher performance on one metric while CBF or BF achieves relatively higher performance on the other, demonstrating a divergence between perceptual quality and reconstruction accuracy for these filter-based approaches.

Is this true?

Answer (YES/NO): NO